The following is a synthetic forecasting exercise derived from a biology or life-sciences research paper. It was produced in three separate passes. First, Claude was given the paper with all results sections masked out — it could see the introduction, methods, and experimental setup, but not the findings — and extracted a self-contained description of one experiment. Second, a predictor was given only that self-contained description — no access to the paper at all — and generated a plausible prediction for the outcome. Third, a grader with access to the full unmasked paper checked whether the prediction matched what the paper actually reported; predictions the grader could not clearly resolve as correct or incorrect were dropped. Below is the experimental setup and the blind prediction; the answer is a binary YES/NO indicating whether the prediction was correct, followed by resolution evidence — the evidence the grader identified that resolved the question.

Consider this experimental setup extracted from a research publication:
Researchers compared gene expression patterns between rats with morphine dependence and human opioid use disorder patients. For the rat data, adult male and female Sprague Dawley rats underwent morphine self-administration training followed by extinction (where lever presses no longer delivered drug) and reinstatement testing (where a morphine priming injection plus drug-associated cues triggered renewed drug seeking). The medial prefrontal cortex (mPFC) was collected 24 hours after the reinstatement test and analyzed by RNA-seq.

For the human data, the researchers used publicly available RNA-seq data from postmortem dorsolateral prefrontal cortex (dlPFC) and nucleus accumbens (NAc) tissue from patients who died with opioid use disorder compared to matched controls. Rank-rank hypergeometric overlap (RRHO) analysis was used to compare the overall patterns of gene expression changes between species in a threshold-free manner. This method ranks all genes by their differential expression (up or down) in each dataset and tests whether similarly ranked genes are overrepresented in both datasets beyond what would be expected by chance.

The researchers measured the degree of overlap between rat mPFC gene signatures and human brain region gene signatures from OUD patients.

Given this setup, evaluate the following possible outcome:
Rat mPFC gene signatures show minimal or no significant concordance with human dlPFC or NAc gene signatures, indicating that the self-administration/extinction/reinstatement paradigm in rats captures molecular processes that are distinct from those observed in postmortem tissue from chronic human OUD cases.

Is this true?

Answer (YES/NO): NO